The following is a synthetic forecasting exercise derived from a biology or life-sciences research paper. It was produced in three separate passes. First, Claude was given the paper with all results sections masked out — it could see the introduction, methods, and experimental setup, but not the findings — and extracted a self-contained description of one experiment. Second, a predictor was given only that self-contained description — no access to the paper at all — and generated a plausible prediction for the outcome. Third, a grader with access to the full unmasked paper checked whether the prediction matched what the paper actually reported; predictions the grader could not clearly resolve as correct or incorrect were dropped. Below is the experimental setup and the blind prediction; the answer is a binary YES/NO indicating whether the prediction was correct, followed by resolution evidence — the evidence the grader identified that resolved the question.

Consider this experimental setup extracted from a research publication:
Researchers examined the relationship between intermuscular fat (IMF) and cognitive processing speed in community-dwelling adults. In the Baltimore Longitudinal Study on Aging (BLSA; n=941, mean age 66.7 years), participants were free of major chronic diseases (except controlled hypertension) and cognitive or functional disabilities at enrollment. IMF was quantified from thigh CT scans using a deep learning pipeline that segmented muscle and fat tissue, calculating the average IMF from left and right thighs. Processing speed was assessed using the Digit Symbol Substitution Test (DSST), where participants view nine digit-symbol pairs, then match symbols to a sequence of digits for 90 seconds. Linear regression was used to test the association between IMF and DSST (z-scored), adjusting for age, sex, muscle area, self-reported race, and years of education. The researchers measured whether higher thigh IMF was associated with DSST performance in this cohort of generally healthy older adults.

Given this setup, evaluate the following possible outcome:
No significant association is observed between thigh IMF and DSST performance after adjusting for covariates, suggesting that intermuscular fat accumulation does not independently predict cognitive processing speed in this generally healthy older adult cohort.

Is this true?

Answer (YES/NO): NO